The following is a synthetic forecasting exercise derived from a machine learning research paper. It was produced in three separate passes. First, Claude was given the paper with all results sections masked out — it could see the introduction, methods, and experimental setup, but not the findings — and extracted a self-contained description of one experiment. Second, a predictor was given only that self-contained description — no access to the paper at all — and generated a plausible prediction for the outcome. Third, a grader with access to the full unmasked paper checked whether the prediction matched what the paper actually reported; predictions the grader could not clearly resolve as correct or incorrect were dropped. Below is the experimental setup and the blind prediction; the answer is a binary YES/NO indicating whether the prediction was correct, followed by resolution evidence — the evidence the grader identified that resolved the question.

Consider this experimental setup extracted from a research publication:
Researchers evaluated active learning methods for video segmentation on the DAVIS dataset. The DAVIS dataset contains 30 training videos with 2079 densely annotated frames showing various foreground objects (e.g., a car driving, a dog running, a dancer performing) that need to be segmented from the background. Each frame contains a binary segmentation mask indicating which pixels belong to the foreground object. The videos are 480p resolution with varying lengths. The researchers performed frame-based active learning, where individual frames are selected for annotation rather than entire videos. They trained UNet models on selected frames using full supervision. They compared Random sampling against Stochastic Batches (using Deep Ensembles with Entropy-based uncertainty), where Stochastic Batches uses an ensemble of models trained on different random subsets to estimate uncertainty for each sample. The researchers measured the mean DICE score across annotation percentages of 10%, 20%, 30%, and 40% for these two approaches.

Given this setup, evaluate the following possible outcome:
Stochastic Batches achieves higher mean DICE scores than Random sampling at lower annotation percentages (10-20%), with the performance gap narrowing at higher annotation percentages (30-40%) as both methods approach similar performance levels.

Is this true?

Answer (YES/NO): NO